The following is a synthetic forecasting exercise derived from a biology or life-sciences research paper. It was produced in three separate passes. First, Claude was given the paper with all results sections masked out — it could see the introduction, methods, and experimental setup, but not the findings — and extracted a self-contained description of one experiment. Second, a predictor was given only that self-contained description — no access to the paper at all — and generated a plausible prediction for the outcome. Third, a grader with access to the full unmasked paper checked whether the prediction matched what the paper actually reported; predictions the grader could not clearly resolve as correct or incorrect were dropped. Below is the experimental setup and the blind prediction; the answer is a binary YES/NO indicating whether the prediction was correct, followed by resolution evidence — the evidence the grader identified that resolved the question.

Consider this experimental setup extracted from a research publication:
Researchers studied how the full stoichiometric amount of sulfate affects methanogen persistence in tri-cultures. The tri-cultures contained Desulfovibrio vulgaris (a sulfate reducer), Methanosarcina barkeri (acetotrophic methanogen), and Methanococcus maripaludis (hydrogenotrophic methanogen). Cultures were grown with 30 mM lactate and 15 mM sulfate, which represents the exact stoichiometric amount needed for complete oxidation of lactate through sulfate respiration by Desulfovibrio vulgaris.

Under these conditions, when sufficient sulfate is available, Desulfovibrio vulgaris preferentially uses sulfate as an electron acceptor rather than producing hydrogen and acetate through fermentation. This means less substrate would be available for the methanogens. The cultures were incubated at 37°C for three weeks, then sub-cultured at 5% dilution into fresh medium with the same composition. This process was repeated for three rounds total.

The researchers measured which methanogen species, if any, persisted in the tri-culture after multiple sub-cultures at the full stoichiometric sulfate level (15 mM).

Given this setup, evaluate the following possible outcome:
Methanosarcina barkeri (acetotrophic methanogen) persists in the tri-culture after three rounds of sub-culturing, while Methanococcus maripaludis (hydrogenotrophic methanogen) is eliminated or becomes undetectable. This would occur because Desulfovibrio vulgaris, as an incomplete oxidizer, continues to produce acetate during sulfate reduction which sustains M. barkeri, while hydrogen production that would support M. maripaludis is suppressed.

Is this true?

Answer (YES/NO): NO